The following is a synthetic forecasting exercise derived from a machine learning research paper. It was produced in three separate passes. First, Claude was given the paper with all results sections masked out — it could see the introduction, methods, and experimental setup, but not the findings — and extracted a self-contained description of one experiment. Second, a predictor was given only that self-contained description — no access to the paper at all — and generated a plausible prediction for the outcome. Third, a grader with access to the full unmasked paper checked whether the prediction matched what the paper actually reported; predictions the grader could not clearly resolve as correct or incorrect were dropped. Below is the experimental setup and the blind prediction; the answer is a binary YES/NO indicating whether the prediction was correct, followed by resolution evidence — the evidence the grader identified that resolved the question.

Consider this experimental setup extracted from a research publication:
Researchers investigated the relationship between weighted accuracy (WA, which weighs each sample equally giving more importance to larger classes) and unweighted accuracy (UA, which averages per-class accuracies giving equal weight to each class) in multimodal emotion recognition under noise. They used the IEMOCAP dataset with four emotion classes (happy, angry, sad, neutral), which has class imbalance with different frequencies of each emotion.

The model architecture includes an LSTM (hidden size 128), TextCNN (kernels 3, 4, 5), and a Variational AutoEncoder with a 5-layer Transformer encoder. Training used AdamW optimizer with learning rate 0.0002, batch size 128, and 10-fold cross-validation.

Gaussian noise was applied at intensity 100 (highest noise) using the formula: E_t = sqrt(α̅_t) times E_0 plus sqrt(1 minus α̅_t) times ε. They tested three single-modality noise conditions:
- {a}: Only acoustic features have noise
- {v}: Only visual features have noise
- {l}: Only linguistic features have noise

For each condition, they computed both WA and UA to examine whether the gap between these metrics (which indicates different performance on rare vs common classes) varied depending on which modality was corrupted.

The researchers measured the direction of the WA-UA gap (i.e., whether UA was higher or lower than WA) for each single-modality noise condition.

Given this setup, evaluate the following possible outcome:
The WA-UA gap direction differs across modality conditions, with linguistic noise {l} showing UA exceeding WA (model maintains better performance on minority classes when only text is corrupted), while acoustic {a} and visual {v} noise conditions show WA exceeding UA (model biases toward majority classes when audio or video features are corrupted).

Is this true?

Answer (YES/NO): NO